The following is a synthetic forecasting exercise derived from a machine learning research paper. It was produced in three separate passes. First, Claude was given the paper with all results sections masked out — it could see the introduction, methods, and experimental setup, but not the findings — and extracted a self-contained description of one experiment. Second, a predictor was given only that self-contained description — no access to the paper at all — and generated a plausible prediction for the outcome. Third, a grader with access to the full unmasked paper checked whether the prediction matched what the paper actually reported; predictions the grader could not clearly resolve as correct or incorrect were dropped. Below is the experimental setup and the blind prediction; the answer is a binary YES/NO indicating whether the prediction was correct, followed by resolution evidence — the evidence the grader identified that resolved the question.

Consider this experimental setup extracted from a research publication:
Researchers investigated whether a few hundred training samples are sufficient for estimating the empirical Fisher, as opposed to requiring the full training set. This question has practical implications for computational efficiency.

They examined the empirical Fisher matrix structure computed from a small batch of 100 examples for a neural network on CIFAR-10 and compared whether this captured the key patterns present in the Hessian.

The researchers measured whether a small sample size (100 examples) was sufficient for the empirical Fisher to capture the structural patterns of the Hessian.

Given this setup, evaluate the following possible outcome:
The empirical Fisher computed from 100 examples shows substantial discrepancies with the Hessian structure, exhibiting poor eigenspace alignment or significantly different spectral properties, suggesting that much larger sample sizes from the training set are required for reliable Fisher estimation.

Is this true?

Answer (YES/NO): NO